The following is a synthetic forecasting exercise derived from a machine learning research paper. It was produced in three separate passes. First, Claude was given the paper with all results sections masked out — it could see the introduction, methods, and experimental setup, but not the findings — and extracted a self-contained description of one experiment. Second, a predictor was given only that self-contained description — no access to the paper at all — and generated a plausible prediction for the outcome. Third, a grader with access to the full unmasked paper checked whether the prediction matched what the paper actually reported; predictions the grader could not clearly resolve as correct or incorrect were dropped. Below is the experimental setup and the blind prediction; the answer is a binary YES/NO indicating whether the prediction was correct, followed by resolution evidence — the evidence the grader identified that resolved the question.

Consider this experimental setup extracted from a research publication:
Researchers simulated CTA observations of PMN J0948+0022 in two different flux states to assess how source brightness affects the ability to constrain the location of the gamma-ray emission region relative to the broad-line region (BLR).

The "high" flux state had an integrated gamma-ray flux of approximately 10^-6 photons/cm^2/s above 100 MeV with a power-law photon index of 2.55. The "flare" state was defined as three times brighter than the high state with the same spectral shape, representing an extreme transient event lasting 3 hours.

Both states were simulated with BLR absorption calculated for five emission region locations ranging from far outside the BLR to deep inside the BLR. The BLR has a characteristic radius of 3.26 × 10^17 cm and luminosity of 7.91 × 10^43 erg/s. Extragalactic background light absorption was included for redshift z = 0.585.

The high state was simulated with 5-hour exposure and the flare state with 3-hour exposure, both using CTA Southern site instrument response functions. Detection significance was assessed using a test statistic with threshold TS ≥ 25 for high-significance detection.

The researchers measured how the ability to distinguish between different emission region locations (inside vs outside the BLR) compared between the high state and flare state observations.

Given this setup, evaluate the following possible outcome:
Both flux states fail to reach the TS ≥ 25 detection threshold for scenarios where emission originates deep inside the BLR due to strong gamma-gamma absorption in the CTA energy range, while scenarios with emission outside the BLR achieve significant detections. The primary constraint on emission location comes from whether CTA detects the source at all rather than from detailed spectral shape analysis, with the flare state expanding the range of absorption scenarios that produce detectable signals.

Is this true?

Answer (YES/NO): NO